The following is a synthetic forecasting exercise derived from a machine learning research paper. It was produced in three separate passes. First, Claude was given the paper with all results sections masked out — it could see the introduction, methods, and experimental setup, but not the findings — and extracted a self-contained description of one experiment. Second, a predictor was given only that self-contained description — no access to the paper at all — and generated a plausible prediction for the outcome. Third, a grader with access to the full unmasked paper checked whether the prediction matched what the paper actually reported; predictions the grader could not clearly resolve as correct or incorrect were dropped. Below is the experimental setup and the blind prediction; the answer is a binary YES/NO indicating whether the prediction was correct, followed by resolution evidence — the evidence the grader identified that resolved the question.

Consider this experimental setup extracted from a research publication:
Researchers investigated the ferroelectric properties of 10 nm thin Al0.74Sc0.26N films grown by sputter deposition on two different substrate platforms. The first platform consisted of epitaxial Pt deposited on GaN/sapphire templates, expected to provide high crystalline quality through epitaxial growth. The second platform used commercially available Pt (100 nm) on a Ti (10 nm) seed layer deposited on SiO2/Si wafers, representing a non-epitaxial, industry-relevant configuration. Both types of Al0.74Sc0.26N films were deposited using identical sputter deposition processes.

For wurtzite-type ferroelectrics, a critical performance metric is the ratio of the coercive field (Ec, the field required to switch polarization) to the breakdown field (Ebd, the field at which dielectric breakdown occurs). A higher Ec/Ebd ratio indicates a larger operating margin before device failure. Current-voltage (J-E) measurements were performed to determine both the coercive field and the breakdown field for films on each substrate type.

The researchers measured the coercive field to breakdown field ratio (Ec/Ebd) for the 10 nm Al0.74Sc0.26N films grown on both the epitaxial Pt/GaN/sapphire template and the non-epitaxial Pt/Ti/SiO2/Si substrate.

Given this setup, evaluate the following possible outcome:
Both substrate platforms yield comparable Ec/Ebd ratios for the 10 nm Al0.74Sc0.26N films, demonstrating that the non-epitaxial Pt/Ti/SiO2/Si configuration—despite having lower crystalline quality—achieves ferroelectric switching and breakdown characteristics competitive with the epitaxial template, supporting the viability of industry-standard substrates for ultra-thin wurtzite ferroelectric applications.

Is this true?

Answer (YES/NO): NO